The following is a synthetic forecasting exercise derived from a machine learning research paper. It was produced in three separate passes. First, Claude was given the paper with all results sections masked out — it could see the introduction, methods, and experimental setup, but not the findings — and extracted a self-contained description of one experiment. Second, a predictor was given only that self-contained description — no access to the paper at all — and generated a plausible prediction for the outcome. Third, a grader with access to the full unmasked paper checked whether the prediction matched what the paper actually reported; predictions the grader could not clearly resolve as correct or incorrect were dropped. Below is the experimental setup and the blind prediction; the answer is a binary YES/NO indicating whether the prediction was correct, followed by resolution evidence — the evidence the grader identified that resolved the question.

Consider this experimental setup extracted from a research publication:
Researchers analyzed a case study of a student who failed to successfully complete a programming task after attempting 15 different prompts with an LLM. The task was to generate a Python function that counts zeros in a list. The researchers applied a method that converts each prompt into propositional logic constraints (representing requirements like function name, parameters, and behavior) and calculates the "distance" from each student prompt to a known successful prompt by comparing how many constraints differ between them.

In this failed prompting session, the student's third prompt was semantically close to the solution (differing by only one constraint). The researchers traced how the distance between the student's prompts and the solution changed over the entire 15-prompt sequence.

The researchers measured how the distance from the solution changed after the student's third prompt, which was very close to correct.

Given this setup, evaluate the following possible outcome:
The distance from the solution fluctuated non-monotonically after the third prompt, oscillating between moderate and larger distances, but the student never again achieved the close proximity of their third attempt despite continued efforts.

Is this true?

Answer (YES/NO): NO